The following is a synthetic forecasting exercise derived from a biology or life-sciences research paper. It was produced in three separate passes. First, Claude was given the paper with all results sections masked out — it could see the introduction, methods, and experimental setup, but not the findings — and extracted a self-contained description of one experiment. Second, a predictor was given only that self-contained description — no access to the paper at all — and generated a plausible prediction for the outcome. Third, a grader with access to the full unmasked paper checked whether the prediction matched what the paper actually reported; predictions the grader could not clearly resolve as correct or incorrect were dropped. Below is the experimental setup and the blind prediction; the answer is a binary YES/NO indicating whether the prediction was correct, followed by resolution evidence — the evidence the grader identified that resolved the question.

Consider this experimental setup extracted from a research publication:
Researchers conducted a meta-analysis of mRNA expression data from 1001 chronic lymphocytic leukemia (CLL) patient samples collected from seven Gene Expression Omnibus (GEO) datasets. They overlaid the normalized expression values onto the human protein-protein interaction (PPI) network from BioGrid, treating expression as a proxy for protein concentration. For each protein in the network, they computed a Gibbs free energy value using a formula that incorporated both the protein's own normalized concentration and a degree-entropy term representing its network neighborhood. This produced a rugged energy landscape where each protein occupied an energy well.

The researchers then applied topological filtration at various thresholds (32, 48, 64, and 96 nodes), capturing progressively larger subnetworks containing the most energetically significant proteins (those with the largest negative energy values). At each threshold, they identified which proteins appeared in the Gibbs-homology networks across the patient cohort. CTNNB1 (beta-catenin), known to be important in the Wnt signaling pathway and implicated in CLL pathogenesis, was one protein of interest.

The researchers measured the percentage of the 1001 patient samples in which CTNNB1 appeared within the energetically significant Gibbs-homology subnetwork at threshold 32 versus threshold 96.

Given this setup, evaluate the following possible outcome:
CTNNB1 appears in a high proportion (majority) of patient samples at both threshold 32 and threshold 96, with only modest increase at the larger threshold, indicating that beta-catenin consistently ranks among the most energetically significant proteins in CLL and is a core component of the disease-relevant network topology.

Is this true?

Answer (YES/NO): NO